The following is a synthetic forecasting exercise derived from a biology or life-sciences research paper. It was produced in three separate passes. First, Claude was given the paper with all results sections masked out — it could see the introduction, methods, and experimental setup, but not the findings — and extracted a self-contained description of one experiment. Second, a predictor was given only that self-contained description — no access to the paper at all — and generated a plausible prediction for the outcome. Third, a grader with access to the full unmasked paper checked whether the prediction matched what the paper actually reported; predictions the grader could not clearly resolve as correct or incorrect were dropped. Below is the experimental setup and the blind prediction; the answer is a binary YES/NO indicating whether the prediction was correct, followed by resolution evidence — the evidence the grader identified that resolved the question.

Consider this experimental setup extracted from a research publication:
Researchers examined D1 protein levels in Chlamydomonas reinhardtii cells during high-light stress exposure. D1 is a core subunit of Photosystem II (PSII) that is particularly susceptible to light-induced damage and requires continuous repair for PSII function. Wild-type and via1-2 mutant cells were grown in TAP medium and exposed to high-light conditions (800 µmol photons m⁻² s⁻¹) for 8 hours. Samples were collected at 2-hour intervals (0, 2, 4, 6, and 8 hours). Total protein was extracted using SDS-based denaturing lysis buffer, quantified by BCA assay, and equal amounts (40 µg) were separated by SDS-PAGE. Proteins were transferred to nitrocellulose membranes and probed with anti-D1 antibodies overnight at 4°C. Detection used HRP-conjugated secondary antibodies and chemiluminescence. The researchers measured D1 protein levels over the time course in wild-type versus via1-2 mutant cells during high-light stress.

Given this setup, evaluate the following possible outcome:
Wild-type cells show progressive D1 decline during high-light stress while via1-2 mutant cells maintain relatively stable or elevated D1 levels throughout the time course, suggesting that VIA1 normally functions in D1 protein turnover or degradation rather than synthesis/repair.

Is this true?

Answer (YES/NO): NO